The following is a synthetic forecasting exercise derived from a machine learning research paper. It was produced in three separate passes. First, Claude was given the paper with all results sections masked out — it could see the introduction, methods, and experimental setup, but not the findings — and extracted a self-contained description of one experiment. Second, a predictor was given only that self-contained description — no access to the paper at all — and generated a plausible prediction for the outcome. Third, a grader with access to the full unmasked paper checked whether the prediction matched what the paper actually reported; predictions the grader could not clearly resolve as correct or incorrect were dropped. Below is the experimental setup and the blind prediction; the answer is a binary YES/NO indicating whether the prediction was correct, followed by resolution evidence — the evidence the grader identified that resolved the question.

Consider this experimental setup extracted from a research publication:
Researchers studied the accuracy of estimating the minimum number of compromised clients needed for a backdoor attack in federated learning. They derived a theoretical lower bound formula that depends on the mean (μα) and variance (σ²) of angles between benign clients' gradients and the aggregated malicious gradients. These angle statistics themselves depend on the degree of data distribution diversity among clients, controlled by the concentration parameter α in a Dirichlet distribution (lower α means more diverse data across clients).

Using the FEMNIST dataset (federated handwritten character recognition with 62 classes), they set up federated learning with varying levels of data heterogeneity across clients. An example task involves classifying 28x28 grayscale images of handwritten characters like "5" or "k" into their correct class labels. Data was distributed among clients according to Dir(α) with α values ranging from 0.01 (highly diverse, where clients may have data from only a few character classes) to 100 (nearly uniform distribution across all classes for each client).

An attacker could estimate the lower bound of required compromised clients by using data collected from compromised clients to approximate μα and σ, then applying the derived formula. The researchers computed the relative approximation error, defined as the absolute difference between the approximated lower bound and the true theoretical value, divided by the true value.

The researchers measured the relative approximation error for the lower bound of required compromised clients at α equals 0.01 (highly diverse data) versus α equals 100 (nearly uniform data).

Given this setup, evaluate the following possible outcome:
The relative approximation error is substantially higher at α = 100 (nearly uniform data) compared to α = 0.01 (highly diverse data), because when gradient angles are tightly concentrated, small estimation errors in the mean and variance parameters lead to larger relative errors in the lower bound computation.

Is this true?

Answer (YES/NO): NO